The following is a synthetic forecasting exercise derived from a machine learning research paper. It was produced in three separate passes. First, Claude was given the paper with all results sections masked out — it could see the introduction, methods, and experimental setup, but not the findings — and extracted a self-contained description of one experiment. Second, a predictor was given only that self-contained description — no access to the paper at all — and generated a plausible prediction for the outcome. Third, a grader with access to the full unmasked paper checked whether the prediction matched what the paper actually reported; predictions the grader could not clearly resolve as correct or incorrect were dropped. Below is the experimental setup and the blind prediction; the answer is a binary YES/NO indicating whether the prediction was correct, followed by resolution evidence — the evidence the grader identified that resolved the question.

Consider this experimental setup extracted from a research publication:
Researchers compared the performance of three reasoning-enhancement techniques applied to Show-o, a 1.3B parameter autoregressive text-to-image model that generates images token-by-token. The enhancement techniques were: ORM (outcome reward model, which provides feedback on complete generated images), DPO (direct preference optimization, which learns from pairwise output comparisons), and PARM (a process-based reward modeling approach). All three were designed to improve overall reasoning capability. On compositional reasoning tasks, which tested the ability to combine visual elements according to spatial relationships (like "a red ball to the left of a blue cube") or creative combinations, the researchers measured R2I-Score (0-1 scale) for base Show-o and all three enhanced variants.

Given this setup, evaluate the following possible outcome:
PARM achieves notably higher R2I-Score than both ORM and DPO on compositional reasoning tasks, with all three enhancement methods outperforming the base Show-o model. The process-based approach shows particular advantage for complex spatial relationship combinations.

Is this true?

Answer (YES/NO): NO